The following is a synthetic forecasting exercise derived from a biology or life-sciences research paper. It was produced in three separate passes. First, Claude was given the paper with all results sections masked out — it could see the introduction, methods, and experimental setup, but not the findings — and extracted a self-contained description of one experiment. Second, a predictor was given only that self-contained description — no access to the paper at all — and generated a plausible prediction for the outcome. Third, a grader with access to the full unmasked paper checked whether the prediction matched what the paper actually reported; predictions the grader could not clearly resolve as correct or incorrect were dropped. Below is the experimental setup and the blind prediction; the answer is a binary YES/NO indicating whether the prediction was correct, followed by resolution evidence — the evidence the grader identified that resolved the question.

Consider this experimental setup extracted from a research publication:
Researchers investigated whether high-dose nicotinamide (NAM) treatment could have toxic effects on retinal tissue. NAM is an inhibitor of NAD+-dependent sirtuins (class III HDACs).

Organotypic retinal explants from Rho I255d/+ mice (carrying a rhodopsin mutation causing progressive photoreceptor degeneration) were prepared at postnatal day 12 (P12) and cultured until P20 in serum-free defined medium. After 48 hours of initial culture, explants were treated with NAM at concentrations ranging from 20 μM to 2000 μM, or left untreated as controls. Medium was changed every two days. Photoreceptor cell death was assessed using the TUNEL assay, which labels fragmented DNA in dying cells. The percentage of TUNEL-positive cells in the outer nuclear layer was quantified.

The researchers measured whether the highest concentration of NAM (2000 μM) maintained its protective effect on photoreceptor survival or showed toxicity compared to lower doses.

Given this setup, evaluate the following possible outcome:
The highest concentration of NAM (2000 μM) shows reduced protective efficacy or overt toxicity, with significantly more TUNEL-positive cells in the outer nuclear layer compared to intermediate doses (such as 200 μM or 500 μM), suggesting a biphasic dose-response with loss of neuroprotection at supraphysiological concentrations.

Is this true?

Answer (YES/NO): NO